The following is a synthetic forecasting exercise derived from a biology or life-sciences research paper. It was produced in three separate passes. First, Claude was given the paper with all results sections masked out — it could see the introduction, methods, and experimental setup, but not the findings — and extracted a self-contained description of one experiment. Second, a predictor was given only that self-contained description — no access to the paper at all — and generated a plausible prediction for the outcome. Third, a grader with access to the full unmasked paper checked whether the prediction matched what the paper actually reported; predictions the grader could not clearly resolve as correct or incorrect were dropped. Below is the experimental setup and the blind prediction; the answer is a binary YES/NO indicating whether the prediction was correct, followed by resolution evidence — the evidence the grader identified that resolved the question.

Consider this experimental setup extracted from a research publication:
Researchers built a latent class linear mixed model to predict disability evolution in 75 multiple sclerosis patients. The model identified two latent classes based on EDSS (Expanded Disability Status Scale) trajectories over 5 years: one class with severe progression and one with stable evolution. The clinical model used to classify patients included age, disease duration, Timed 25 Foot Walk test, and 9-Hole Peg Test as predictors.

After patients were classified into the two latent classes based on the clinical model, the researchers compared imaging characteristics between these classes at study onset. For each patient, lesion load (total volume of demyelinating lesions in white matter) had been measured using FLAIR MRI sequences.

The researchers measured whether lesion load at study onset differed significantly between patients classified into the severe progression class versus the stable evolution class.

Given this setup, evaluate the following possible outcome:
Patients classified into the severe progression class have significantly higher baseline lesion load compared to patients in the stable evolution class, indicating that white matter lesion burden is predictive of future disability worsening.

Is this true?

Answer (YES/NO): YES